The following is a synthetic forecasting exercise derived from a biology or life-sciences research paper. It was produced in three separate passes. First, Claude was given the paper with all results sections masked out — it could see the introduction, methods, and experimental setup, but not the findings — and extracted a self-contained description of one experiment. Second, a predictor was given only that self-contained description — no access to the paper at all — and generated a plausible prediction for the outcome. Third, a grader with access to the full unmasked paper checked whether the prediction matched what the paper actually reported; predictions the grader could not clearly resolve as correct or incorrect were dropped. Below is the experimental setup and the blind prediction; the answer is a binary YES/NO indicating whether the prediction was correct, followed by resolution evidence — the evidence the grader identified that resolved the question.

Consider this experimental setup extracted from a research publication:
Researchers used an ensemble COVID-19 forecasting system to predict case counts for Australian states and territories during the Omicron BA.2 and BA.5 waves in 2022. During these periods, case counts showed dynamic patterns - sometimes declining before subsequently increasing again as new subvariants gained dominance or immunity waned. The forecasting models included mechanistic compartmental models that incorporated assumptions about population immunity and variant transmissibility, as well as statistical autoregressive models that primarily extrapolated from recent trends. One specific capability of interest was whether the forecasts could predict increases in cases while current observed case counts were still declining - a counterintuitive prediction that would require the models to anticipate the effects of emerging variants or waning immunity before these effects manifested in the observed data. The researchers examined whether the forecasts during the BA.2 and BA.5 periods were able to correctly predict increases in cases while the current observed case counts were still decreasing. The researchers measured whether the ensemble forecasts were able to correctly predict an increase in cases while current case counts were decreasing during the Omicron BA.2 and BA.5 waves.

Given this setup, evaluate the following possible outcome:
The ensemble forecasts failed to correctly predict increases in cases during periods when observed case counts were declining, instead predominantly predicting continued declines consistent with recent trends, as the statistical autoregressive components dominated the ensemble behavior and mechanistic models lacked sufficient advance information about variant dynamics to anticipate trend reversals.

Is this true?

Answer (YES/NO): NO